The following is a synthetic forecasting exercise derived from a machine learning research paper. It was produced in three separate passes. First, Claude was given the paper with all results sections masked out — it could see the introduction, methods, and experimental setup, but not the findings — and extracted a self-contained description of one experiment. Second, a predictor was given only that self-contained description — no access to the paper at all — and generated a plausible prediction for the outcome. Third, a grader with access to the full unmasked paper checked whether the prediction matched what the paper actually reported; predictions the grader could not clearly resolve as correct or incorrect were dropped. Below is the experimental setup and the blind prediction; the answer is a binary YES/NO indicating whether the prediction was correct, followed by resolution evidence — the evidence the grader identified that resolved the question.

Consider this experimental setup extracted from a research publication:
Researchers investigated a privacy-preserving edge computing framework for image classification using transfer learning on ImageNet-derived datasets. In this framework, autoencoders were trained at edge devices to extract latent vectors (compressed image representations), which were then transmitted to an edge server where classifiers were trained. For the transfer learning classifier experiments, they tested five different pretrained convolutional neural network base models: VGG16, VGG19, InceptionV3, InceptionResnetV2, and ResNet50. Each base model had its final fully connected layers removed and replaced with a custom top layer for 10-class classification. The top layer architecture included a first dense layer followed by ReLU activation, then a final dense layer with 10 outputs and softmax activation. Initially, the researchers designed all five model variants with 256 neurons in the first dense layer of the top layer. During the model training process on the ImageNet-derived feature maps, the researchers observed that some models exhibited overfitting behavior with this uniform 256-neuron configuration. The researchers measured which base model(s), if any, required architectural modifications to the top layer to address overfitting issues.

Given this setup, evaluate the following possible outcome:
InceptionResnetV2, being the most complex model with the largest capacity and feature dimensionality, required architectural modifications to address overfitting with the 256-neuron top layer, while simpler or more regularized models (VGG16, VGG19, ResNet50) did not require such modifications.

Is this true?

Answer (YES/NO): NO